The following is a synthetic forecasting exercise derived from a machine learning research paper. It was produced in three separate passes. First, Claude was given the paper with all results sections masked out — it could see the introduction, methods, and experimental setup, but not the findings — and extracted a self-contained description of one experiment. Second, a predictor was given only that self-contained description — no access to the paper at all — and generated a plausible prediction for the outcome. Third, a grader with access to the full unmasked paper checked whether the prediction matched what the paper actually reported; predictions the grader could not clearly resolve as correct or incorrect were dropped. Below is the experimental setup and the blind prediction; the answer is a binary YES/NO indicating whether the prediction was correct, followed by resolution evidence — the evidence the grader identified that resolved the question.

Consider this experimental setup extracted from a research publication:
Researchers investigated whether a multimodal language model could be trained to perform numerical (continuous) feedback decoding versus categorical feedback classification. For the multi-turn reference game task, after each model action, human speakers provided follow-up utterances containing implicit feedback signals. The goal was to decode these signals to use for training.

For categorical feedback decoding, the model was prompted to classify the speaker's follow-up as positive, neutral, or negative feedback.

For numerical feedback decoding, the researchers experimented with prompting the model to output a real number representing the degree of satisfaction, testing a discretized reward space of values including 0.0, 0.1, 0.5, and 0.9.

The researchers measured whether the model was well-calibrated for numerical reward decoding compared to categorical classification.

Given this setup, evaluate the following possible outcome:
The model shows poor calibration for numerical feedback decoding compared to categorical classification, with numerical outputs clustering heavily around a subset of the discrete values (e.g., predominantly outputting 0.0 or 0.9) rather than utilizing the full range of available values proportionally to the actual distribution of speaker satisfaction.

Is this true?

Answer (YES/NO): NO